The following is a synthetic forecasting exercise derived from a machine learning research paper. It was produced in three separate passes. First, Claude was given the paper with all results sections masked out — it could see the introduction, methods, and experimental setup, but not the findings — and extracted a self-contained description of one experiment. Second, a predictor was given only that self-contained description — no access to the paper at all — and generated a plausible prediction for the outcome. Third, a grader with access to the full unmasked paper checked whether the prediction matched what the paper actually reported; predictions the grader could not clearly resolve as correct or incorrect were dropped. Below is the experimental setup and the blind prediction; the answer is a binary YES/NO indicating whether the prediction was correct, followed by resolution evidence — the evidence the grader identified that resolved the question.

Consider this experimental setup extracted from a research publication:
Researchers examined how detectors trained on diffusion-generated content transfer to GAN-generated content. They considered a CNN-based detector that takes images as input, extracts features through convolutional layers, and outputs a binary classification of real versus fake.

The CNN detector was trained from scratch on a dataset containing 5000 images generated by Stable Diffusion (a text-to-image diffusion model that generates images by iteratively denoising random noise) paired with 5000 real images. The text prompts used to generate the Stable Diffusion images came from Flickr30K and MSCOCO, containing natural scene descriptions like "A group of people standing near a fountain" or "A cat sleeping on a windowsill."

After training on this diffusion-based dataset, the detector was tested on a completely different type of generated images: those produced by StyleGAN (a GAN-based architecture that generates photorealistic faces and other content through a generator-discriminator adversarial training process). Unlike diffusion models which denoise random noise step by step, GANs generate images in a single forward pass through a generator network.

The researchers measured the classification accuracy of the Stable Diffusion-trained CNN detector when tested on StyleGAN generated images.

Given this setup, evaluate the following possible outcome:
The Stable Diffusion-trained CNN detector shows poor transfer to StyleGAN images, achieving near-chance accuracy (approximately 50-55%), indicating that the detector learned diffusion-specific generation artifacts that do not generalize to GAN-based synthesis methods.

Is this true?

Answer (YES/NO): NO